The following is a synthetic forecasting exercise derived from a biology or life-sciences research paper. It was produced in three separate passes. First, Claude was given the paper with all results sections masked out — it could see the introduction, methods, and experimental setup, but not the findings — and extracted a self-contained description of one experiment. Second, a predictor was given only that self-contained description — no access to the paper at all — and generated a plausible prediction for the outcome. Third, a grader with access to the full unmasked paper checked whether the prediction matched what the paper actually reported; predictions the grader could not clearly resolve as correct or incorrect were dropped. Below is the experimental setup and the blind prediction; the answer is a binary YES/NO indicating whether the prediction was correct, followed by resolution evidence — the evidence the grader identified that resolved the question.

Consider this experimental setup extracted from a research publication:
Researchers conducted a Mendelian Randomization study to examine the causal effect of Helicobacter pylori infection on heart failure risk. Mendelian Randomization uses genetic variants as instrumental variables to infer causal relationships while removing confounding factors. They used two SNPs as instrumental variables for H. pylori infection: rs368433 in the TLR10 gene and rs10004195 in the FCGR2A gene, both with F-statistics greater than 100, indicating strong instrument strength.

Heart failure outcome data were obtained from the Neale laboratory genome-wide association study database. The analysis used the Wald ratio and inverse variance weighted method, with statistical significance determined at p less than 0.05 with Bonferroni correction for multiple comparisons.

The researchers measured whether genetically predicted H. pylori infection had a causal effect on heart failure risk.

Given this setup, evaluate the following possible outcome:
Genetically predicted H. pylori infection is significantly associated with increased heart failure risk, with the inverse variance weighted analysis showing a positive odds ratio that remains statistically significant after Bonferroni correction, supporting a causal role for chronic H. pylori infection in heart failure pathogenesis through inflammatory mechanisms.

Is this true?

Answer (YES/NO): NO